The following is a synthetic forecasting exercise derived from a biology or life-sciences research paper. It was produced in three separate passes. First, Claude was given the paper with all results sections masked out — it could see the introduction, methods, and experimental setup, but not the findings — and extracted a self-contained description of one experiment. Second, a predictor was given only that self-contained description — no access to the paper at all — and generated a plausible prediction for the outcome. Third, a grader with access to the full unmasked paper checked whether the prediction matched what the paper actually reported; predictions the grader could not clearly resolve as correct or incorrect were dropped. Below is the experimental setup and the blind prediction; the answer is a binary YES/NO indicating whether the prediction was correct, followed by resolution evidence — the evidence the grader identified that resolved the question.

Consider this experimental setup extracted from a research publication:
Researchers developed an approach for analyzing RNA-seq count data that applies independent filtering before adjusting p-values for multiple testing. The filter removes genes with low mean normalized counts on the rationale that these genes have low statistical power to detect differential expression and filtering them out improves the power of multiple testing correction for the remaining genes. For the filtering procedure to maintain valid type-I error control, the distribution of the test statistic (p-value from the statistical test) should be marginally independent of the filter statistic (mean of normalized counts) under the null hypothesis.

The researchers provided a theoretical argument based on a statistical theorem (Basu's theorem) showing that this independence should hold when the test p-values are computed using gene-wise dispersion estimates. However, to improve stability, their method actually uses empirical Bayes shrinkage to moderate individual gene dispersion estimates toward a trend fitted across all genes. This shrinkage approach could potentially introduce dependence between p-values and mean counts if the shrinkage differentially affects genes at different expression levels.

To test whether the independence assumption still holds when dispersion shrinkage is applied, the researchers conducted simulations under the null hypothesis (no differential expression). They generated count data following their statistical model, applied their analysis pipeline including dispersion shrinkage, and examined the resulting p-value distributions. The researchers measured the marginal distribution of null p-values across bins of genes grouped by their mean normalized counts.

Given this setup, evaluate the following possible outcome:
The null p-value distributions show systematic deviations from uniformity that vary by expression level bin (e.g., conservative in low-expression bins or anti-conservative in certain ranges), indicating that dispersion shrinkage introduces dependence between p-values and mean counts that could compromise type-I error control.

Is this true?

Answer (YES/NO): NO